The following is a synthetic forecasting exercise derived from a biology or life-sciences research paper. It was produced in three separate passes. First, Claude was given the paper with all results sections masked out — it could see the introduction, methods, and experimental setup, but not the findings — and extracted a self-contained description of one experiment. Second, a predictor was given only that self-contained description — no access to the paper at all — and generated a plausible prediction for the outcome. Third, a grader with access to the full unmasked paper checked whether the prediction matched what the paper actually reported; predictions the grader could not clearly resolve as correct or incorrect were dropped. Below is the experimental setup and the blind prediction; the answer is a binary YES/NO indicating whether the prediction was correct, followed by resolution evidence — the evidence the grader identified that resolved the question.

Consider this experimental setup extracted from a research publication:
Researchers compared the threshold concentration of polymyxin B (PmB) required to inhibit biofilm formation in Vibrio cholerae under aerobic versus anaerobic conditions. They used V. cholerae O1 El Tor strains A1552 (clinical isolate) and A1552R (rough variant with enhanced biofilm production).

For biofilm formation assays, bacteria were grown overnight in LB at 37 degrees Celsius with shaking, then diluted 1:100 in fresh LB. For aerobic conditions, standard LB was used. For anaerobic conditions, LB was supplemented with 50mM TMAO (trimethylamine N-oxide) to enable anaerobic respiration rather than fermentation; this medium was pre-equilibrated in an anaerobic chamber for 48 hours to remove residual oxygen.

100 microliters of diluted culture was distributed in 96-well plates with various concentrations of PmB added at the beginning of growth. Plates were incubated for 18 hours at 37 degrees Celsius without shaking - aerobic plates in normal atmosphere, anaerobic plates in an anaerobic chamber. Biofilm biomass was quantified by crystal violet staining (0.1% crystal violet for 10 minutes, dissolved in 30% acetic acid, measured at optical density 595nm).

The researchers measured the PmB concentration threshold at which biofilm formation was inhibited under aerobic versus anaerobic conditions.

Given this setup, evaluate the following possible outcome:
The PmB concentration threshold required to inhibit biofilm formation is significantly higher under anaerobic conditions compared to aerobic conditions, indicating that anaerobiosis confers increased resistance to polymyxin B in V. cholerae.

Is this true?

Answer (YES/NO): NO